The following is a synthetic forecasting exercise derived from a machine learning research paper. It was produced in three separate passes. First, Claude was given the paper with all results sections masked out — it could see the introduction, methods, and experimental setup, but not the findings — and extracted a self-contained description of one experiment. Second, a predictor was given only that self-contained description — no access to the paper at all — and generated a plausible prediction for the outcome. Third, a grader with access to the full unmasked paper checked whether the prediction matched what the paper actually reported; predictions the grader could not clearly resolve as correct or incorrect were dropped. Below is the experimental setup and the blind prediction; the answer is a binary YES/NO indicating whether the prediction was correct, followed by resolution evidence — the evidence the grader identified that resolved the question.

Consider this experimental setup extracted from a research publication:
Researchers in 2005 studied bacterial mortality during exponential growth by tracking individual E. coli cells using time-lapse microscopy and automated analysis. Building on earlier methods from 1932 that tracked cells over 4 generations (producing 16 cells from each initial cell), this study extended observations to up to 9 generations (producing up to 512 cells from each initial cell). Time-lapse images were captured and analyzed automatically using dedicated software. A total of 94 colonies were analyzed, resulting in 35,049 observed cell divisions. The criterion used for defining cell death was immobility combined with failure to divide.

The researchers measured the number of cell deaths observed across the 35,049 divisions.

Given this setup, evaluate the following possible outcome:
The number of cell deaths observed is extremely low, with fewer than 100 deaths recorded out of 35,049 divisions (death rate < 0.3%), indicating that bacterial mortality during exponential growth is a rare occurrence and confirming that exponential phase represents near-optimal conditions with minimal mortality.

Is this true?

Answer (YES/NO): YES